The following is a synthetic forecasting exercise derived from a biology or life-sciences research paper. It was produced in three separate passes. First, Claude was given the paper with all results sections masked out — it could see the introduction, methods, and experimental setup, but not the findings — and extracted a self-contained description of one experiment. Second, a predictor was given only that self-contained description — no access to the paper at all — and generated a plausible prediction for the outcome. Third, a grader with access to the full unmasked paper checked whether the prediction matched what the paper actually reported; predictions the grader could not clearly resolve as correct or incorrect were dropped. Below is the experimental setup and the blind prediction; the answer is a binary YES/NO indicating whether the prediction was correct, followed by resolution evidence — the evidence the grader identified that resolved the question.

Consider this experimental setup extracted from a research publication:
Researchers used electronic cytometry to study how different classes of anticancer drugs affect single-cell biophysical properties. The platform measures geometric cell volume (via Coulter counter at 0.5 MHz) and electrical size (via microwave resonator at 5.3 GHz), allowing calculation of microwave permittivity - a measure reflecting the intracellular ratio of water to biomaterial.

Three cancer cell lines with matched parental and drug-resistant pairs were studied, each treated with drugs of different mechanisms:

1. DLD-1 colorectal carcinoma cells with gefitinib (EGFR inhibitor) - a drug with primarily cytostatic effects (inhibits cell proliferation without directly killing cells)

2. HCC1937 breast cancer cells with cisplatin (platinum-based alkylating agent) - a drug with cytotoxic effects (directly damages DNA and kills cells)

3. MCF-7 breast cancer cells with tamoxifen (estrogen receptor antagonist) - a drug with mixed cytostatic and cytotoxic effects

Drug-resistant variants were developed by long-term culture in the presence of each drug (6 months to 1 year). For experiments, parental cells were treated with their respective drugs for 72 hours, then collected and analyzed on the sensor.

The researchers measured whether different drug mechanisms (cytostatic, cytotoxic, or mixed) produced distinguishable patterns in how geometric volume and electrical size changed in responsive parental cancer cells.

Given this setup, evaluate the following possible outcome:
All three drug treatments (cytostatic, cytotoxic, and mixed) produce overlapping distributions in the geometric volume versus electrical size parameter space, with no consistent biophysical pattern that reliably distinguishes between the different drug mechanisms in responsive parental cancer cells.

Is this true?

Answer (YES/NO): NO